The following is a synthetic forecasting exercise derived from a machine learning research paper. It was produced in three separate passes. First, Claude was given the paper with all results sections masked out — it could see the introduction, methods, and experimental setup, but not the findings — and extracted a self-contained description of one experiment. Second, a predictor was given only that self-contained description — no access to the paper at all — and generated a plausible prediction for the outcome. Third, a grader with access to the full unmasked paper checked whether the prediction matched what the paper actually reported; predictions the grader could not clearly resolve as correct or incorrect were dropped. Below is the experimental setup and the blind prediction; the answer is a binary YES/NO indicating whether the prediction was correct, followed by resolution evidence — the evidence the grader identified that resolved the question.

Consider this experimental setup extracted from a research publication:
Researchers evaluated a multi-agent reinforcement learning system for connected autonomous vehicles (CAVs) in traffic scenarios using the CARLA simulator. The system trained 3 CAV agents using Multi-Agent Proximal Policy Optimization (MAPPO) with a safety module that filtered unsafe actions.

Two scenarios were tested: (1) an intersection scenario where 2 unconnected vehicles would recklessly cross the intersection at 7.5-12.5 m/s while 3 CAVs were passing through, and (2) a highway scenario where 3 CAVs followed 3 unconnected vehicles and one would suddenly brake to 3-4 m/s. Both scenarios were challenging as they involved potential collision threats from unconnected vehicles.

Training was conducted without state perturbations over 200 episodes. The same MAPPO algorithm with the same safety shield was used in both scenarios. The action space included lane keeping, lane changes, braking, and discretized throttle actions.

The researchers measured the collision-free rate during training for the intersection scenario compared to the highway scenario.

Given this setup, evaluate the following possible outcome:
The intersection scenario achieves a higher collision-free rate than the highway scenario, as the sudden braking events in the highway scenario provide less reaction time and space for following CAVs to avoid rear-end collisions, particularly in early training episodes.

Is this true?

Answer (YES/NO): NO